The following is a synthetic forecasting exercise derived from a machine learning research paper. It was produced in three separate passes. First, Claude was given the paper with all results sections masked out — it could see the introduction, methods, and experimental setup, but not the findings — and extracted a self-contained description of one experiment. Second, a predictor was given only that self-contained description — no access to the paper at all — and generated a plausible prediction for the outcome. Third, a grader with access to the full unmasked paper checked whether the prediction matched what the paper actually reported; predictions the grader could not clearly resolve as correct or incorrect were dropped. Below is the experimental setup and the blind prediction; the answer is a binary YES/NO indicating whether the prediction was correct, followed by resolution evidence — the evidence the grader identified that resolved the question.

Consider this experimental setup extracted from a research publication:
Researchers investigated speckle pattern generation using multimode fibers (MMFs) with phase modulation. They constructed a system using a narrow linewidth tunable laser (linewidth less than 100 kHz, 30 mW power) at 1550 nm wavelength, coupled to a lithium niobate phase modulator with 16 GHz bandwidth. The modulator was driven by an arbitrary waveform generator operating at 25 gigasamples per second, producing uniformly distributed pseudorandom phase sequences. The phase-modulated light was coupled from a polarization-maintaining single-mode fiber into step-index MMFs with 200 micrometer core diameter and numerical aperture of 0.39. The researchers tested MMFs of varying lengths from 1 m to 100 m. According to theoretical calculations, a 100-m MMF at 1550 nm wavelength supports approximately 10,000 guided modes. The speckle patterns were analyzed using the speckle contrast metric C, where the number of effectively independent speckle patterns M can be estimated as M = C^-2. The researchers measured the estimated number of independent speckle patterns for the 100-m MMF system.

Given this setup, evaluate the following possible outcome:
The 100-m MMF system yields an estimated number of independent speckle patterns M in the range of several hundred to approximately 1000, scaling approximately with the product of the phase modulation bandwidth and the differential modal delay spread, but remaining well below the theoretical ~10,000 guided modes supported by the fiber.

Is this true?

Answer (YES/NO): NO